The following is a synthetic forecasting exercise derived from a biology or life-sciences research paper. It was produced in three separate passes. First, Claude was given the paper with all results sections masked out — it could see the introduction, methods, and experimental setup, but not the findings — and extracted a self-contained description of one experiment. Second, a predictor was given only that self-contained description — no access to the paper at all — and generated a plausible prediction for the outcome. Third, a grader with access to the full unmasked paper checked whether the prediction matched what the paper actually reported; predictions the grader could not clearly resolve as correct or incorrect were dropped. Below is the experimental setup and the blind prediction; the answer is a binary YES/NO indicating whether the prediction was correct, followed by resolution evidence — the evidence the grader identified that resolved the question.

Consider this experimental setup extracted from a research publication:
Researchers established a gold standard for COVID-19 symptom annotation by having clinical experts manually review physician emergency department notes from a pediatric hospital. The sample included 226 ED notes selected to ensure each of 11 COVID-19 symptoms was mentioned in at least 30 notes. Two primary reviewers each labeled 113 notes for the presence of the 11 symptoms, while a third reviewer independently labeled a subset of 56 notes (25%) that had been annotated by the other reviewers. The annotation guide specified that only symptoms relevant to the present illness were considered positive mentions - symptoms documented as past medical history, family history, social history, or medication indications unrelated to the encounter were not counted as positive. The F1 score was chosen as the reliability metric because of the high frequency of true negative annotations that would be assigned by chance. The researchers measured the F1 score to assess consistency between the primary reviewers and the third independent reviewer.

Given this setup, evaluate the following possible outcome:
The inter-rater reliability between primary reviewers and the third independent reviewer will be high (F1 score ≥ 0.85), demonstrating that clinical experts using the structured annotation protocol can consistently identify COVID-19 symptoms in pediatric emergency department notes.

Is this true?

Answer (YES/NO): YES